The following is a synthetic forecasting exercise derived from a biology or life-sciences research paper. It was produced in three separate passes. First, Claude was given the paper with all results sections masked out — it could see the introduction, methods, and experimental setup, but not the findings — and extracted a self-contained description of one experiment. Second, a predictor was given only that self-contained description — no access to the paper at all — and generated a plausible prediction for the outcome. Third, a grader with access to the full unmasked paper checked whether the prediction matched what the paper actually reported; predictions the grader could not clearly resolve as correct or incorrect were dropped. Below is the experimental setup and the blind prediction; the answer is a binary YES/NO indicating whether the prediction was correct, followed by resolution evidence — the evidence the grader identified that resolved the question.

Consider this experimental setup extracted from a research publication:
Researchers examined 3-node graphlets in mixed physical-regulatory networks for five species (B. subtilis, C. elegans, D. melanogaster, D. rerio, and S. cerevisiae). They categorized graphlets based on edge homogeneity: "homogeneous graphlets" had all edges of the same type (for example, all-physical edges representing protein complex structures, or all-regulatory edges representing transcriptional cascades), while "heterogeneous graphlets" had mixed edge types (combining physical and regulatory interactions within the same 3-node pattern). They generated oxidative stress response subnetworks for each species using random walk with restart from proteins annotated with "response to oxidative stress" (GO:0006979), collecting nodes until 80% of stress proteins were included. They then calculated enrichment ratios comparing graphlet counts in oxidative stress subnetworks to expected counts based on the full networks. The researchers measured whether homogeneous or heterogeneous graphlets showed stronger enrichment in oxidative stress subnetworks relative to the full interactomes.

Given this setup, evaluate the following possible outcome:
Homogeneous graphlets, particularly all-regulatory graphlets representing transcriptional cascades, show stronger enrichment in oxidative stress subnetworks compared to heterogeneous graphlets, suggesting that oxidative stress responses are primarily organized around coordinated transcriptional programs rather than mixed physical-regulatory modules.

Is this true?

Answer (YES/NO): NO